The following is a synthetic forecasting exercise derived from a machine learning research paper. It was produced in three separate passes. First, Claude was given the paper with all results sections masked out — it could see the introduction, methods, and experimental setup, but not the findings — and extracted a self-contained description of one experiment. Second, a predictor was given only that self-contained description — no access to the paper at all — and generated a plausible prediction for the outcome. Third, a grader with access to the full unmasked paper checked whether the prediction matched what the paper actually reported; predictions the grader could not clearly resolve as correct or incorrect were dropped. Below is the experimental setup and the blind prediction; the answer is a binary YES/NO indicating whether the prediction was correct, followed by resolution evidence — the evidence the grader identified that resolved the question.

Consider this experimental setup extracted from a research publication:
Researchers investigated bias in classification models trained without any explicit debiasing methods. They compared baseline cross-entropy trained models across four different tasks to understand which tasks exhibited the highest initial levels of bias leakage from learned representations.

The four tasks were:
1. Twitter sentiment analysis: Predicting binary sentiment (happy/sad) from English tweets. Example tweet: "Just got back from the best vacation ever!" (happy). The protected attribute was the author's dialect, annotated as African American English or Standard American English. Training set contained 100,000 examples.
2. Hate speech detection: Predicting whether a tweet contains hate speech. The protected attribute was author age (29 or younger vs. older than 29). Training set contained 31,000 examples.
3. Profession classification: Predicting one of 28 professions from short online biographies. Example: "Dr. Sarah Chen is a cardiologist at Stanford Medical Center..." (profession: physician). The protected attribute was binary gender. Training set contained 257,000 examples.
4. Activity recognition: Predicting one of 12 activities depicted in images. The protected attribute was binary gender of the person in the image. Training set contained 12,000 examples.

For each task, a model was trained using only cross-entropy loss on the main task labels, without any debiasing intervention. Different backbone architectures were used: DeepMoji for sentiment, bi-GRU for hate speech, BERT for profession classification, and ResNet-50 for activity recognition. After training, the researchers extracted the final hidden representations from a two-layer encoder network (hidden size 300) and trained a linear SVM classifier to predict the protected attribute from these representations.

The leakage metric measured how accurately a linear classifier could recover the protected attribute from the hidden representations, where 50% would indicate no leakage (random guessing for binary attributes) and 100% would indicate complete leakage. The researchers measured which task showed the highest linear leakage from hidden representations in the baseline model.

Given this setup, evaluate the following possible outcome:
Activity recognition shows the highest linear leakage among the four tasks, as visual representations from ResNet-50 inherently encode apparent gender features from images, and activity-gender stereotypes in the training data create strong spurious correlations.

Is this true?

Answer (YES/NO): NO